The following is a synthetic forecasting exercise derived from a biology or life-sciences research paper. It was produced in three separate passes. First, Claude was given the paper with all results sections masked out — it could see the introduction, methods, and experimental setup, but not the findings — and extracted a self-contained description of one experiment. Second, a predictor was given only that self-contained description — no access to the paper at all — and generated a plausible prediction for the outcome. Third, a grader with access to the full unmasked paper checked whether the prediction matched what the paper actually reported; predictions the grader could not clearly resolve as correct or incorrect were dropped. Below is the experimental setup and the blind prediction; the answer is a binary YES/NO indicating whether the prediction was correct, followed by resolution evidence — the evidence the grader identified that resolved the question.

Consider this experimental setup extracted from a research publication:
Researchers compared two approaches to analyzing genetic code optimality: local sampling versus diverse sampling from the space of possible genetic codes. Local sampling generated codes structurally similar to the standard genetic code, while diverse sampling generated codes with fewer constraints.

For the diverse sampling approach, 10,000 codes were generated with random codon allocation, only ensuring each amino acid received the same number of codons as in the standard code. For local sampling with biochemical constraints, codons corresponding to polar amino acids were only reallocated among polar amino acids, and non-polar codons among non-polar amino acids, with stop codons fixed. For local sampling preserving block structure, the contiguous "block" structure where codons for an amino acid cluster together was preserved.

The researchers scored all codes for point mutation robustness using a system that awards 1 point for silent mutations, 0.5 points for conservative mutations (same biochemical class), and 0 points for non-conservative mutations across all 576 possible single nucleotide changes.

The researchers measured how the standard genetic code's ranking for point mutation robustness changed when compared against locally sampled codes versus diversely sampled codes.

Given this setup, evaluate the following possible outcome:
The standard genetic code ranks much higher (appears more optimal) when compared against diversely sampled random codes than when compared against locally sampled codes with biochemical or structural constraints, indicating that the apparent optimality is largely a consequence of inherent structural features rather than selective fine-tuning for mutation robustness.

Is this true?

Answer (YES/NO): NO